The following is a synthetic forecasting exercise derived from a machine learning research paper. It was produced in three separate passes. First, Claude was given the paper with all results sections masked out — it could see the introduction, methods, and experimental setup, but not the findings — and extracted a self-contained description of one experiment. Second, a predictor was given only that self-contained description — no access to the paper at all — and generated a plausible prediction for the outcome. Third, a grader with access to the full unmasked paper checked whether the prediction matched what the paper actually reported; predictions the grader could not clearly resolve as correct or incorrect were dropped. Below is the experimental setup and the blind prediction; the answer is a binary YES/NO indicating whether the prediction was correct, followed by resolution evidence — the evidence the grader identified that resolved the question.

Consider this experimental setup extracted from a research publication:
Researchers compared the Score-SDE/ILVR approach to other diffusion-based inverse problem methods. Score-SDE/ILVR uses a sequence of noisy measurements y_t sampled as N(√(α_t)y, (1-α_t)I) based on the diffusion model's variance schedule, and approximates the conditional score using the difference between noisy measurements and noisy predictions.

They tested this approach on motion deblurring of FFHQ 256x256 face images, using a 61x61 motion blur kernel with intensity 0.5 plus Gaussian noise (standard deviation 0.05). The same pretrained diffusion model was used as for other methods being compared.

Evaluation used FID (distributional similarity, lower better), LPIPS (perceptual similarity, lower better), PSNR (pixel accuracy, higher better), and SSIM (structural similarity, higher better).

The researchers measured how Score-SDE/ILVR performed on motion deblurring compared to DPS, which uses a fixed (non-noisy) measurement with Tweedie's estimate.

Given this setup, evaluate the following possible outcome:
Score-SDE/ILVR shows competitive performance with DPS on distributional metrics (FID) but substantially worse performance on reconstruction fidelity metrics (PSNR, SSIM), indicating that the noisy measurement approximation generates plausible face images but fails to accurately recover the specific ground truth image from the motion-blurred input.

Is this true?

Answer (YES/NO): NO